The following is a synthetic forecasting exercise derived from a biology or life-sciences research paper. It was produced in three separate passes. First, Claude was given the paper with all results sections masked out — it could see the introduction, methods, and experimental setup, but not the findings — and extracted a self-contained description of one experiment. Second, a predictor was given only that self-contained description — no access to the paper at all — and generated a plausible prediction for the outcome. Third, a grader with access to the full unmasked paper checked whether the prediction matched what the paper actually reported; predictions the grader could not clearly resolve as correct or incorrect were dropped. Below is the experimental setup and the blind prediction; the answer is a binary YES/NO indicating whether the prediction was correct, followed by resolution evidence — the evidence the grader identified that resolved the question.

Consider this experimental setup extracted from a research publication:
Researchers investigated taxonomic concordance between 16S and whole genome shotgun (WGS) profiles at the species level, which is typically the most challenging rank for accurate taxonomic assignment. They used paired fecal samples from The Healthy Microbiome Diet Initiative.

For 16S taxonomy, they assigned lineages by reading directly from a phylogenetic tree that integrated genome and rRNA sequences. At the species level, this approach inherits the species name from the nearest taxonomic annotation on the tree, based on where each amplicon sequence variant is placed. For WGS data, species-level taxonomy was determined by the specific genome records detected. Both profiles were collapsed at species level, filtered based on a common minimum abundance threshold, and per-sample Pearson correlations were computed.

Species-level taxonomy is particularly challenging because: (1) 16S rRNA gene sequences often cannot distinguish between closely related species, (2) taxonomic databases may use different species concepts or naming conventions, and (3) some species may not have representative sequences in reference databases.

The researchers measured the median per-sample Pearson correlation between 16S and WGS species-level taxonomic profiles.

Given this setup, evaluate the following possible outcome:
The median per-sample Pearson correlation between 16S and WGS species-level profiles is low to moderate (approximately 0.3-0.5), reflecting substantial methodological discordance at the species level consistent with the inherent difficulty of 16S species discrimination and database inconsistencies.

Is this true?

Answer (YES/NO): NO